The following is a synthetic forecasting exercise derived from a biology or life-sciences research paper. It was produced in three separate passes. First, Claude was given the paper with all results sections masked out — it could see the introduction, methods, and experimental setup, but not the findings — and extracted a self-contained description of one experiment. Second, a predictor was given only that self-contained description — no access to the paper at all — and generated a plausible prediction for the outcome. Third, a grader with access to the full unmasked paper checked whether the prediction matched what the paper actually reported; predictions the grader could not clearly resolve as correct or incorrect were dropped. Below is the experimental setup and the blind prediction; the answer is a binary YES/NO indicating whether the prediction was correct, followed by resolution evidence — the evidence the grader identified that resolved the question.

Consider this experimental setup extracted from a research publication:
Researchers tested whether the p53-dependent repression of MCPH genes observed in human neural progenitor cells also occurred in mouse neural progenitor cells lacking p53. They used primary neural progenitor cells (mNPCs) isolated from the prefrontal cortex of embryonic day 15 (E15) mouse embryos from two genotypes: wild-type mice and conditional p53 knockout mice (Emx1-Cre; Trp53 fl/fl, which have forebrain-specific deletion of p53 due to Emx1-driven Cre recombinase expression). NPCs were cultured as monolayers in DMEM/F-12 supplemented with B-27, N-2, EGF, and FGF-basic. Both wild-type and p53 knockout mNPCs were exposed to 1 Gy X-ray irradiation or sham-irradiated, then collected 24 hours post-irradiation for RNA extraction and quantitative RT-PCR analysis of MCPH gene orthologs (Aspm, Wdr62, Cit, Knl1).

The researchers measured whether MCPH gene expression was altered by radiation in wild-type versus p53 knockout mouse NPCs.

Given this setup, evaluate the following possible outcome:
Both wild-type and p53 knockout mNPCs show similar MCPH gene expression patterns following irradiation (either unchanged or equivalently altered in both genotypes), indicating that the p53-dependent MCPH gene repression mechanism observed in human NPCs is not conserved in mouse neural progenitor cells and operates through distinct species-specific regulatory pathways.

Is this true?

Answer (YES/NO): YES